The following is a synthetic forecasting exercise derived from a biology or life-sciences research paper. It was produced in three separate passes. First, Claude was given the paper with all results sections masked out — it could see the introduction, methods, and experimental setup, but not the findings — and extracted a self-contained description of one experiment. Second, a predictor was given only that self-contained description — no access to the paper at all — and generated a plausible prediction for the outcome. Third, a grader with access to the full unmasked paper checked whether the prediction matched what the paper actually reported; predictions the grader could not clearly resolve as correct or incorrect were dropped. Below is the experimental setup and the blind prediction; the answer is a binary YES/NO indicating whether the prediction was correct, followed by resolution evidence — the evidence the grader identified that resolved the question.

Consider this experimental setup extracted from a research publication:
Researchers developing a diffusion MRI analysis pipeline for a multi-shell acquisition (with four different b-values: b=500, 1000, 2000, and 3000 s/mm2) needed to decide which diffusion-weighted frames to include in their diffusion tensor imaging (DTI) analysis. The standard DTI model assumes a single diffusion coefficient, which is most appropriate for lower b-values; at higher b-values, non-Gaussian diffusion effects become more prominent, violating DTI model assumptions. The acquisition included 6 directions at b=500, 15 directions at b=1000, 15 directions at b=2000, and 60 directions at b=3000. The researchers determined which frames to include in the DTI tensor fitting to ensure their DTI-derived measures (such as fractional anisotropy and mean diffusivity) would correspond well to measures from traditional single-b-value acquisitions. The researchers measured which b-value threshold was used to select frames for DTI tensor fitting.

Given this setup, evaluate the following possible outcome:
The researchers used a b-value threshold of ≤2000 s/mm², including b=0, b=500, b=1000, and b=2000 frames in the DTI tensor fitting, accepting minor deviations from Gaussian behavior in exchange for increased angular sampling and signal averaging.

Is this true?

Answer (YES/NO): NO